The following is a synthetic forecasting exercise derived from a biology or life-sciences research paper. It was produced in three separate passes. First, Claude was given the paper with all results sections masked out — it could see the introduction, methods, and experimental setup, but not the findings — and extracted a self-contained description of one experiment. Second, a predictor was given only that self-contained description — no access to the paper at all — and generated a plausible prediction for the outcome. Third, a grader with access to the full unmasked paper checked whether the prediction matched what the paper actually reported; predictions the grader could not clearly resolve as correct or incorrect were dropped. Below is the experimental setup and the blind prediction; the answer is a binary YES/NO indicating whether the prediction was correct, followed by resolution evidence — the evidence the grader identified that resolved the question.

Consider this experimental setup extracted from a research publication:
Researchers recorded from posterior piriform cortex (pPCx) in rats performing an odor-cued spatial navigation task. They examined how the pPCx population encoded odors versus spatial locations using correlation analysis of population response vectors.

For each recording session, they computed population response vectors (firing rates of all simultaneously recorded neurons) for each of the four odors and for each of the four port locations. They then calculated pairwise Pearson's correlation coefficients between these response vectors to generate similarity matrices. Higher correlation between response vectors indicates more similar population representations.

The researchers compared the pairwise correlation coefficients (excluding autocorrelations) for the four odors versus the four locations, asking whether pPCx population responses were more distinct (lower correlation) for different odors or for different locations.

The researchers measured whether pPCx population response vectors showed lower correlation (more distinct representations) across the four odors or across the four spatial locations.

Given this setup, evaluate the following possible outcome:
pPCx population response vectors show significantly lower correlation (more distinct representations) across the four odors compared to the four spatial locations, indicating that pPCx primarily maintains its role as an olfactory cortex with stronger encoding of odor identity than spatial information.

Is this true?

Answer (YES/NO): NO